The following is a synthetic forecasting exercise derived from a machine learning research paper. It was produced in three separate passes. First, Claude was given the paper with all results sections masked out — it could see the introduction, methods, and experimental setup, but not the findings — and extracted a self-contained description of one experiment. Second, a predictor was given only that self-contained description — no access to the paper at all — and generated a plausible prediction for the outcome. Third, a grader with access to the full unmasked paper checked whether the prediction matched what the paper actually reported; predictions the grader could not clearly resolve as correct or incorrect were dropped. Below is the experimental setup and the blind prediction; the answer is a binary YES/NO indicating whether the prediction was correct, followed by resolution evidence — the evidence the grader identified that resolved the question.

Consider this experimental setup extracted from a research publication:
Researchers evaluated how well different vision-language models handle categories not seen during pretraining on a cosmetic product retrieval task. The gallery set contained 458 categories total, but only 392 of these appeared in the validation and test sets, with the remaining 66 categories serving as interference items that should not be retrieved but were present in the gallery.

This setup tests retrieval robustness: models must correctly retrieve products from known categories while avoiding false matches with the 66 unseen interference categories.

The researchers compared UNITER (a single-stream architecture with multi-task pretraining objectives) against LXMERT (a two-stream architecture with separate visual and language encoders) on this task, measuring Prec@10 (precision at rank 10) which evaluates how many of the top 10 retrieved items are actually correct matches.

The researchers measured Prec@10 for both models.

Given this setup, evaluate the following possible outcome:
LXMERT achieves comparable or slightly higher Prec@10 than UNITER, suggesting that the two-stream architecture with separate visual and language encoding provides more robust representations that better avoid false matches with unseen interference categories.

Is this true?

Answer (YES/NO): NO